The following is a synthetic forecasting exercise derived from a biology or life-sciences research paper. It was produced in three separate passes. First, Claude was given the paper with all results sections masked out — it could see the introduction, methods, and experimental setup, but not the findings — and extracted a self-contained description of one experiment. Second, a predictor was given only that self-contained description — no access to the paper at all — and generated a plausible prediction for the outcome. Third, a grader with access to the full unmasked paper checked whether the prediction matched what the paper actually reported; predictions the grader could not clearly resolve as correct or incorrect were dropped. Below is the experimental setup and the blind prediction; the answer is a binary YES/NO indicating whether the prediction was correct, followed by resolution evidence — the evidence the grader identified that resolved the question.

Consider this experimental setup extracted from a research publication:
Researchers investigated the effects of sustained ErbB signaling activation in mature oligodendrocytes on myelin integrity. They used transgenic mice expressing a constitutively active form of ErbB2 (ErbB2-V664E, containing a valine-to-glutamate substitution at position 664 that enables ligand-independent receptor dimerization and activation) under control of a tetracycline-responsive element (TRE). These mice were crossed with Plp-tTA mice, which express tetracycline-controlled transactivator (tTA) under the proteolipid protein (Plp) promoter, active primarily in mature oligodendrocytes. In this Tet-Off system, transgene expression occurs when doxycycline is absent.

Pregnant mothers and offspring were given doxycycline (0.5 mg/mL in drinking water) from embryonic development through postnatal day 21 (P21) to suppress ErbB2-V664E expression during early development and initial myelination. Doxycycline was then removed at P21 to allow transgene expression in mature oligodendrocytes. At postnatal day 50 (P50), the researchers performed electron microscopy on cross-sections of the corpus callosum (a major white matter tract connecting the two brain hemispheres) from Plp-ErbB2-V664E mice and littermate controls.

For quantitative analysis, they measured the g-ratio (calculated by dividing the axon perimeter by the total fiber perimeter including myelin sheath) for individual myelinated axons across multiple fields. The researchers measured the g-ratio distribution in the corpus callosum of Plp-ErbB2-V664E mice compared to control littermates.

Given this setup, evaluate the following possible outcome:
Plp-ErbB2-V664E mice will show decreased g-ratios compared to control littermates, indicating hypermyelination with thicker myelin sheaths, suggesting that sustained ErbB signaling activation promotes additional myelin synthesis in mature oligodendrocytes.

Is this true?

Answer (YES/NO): YES